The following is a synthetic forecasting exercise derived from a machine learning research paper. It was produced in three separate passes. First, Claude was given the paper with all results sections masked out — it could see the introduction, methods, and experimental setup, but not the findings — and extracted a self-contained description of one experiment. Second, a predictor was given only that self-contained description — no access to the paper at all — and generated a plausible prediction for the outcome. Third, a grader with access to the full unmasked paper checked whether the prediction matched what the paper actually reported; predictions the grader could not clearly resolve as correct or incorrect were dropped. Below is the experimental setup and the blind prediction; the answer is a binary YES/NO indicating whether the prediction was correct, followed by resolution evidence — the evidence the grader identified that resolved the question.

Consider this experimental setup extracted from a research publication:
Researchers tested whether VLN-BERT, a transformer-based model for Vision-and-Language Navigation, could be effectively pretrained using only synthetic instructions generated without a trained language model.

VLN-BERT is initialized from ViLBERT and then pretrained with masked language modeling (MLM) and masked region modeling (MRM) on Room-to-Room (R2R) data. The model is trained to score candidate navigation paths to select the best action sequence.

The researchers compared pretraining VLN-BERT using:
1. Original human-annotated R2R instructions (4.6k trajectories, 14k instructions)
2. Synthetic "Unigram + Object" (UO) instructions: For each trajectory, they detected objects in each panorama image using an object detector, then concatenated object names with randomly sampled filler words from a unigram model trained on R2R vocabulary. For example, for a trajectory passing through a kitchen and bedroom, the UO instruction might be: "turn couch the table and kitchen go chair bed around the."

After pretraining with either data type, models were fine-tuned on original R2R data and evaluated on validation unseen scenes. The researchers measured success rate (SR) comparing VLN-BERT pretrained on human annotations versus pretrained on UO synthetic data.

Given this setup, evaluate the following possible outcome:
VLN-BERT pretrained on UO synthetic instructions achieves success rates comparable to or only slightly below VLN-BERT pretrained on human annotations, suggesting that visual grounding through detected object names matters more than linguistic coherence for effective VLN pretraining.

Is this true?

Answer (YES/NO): YES